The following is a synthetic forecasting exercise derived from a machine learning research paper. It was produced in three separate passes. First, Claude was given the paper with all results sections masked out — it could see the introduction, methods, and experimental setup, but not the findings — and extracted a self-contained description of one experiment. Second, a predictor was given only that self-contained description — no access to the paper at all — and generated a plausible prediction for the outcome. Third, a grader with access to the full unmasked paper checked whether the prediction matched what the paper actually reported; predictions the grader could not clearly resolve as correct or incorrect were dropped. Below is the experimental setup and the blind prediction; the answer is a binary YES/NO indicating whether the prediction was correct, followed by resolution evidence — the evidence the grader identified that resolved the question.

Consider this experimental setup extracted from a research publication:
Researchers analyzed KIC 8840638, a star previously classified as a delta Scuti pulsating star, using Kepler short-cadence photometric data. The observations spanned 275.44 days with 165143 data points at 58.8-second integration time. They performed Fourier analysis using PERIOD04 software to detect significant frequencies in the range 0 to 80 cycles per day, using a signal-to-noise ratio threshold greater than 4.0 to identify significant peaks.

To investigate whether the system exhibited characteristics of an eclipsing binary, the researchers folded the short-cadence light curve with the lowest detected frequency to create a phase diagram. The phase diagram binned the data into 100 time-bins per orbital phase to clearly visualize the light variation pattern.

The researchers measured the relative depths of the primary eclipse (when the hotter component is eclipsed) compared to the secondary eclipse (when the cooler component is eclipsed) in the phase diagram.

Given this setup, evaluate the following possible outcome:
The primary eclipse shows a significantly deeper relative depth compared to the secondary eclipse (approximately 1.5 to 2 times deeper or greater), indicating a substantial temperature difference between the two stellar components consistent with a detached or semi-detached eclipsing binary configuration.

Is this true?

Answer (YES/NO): YES